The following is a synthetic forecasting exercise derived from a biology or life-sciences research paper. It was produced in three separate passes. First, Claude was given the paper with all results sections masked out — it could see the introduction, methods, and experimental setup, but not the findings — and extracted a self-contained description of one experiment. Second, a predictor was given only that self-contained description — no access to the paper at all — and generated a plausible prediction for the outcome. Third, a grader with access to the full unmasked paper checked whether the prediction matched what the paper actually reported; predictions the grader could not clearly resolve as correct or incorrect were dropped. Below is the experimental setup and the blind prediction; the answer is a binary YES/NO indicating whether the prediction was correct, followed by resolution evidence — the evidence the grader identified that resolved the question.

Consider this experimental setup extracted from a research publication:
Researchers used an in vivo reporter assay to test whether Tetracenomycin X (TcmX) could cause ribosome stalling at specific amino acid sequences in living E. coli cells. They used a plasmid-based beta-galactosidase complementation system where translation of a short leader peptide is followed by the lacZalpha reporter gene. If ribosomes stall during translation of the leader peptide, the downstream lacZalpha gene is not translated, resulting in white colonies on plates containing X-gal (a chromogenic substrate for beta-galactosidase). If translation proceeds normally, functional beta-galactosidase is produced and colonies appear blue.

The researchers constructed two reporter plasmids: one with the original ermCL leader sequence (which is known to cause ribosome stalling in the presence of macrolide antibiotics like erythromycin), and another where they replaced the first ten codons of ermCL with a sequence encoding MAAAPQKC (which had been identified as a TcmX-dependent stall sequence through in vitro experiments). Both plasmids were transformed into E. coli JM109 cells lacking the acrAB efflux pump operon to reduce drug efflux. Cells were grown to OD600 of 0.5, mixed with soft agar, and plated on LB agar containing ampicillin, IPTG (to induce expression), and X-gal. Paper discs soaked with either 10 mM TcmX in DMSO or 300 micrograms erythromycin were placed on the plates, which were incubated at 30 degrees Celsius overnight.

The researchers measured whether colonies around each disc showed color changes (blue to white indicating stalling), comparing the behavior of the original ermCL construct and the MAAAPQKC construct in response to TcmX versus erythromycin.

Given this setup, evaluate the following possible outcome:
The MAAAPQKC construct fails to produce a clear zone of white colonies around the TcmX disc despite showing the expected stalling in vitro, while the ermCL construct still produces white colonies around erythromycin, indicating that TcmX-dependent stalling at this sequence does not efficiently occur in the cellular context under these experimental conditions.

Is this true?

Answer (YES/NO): NO